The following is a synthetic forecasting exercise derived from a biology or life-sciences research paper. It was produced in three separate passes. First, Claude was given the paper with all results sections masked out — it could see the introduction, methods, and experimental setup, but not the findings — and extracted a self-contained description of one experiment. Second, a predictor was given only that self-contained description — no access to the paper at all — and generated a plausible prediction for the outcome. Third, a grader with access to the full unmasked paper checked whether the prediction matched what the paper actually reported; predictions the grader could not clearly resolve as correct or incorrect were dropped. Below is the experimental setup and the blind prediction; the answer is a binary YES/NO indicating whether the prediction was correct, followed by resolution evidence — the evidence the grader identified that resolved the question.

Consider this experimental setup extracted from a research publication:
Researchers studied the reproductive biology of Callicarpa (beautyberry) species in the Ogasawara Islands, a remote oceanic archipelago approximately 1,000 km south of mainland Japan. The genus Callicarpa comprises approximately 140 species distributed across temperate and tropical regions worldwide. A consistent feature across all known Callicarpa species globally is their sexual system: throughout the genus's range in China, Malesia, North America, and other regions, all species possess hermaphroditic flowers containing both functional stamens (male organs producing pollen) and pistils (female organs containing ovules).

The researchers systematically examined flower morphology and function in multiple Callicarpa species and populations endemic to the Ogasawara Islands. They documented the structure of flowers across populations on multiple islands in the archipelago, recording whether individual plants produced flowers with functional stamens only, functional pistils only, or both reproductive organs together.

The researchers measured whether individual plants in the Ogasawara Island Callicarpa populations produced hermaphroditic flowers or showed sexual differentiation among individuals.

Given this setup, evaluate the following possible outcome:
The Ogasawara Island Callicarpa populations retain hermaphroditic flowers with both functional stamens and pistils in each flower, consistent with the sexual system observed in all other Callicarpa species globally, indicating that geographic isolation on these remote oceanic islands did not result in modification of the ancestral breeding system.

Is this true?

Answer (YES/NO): NO